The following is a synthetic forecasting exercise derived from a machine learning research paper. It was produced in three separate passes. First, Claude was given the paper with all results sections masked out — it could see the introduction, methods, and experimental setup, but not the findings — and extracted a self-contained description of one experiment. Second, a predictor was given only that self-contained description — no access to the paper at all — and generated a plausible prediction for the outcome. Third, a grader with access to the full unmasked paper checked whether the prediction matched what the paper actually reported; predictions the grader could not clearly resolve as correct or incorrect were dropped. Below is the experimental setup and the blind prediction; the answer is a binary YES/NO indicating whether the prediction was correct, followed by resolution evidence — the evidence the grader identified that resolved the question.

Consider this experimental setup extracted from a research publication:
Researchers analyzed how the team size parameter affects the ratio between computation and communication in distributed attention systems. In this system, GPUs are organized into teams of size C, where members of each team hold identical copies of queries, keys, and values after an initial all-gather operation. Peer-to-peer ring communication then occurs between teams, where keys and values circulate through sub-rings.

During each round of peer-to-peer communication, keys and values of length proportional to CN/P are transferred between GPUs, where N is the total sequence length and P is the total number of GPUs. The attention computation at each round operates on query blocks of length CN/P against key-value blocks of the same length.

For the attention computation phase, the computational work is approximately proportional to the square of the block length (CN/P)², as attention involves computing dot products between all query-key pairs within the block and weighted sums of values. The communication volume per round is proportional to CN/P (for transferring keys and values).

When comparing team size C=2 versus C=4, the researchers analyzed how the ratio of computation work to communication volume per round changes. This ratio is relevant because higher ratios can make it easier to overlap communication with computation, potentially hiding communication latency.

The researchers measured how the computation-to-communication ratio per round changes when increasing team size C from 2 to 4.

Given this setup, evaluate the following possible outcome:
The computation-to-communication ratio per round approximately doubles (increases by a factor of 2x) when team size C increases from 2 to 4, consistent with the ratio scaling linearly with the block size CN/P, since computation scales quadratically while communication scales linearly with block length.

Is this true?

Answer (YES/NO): YES